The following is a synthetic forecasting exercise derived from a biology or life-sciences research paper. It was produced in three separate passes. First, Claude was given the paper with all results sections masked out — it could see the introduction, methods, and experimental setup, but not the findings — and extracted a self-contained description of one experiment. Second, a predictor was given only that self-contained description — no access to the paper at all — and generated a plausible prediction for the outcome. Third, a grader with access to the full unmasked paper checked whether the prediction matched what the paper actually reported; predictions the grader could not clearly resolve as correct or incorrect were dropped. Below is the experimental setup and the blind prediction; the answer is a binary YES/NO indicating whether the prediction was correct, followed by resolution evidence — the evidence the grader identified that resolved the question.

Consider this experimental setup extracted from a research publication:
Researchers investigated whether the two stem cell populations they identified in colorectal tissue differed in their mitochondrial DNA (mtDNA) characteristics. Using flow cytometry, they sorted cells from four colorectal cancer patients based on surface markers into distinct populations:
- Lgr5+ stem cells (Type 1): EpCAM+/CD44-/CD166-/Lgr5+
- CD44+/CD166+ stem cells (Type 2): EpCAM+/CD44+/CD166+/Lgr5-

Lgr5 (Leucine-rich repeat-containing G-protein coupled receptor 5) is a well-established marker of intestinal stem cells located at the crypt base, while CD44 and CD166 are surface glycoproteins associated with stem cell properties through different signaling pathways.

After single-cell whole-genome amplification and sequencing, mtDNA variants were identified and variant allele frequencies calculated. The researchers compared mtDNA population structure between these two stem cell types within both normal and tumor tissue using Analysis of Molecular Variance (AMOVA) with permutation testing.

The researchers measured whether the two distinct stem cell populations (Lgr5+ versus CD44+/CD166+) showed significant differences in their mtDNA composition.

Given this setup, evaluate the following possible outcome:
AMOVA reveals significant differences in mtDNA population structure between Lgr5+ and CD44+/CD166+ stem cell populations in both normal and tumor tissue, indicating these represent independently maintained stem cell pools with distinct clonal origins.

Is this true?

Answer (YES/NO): NO